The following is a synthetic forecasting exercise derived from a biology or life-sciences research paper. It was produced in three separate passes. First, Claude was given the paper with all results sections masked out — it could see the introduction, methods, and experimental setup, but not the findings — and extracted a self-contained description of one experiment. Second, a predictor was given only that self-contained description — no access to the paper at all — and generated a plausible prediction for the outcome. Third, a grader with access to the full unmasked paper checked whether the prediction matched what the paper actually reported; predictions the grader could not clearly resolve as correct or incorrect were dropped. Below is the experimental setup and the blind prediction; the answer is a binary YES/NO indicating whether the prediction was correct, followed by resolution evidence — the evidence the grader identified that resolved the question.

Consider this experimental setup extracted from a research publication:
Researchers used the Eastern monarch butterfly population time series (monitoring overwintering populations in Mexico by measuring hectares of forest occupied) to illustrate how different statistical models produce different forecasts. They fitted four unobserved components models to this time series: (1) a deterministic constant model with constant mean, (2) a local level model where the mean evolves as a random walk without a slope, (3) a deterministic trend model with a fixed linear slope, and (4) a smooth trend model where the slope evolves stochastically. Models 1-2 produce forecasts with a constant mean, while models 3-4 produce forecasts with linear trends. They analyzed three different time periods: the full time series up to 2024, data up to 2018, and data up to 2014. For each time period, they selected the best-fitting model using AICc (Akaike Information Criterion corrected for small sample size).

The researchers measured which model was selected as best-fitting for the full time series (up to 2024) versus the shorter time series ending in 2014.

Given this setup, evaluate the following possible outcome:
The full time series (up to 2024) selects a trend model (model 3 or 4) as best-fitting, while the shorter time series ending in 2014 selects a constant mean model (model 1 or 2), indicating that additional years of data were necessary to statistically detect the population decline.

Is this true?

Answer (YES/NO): NO